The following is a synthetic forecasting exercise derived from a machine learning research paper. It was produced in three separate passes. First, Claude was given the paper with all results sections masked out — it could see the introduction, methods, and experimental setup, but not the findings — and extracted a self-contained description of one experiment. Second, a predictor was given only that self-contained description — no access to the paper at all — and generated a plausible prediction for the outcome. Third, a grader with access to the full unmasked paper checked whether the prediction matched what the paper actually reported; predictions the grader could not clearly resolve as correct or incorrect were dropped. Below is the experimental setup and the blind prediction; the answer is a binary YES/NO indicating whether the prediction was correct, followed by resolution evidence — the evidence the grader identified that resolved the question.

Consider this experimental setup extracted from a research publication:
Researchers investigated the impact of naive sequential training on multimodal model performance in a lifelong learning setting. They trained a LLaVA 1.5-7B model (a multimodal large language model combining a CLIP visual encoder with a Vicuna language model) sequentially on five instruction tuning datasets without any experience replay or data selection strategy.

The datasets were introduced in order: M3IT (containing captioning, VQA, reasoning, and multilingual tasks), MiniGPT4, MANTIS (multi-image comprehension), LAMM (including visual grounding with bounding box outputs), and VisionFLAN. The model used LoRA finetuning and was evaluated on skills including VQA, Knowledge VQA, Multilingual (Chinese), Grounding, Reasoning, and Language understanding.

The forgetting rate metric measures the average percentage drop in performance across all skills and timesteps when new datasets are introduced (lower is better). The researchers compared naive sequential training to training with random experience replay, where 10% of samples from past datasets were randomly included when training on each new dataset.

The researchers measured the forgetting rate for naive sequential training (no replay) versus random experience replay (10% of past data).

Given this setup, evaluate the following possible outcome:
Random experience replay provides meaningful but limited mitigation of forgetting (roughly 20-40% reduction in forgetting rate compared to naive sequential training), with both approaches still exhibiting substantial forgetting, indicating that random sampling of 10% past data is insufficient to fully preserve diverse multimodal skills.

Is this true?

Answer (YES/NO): NO